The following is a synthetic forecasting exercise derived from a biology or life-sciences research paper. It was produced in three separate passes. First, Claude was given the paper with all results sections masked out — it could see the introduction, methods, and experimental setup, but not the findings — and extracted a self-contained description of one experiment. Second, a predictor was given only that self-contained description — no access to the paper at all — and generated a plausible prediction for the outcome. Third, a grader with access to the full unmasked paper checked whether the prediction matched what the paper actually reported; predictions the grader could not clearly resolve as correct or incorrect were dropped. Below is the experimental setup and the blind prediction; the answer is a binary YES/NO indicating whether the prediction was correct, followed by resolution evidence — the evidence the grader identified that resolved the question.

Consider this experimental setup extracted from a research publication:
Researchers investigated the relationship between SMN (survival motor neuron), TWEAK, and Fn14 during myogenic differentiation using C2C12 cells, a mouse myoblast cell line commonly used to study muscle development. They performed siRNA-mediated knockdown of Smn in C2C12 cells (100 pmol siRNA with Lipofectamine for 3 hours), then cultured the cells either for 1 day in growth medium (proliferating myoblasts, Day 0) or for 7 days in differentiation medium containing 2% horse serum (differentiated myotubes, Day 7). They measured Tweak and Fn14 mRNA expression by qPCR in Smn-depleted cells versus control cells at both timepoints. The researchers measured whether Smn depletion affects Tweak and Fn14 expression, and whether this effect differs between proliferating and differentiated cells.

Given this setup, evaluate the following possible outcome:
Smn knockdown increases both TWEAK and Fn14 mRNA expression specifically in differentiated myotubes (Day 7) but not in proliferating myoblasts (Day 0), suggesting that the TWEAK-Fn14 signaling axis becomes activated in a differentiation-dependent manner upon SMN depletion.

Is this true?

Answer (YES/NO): NO